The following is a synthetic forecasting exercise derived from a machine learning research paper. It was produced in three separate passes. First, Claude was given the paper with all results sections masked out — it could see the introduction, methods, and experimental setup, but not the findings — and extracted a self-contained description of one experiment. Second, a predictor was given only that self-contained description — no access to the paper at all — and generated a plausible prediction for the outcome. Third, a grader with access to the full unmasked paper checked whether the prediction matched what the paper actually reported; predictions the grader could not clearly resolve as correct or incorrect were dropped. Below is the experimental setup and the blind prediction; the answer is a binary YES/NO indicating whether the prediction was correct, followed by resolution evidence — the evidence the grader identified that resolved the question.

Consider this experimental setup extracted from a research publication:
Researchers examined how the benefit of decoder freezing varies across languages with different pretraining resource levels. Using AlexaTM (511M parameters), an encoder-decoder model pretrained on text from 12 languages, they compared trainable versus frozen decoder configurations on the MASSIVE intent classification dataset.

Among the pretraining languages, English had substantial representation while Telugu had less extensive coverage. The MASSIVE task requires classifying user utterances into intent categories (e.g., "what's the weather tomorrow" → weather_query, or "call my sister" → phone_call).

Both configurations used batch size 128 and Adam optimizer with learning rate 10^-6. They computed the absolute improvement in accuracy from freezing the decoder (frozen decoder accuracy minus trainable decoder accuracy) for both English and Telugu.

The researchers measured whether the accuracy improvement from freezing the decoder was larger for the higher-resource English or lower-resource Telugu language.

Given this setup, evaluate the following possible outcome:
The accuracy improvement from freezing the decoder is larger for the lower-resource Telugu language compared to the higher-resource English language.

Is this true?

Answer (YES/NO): YES